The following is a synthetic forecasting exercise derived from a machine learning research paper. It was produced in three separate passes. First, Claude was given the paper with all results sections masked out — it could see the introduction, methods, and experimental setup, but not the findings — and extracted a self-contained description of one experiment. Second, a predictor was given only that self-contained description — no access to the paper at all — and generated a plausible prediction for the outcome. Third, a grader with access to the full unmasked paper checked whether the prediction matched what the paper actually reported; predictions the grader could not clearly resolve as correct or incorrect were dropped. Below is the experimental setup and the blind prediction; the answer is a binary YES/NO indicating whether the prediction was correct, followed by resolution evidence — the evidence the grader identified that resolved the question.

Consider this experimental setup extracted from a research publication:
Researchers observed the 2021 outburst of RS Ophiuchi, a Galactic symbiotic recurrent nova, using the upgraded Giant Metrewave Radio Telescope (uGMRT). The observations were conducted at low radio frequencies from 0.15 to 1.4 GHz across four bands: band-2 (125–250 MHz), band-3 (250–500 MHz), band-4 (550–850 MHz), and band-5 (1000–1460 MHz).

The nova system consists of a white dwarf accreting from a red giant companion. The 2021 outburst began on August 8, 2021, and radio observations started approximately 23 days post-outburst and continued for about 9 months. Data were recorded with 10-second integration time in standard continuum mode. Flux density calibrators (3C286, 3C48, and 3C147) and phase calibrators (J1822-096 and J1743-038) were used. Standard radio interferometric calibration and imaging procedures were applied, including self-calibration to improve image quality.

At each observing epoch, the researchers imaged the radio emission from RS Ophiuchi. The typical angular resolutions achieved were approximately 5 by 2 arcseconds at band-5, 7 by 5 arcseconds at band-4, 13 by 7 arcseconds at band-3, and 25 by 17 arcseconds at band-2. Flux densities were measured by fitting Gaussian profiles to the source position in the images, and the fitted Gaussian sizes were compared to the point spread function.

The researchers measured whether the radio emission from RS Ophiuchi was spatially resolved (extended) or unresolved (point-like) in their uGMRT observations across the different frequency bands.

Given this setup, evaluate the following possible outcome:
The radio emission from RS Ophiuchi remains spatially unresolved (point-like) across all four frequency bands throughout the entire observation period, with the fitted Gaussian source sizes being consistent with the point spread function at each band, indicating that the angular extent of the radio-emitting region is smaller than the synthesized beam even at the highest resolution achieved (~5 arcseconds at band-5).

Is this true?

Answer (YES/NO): YES